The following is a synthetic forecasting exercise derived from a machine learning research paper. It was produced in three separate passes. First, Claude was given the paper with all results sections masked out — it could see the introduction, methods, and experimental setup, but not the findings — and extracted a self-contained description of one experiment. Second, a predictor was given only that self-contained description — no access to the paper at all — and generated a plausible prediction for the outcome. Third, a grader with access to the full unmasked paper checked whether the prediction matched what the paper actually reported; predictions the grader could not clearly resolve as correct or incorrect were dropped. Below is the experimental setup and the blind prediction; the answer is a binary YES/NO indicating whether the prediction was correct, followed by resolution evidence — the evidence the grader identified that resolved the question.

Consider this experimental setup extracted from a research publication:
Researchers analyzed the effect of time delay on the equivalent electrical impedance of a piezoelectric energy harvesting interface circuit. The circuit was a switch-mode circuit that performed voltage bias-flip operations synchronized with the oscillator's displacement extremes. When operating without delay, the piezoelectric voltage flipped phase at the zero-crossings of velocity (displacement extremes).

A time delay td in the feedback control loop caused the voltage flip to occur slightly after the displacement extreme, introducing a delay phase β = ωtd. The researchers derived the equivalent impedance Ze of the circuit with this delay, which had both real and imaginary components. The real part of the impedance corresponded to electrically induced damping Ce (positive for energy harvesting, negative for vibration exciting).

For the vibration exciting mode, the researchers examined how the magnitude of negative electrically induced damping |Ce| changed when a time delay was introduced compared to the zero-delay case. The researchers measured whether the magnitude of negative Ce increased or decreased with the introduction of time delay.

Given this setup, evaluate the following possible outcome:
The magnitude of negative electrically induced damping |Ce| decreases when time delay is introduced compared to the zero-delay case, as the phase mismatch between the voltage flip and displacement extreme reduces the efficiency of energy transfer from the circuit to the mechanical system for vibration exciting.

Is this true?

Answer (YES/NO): YES